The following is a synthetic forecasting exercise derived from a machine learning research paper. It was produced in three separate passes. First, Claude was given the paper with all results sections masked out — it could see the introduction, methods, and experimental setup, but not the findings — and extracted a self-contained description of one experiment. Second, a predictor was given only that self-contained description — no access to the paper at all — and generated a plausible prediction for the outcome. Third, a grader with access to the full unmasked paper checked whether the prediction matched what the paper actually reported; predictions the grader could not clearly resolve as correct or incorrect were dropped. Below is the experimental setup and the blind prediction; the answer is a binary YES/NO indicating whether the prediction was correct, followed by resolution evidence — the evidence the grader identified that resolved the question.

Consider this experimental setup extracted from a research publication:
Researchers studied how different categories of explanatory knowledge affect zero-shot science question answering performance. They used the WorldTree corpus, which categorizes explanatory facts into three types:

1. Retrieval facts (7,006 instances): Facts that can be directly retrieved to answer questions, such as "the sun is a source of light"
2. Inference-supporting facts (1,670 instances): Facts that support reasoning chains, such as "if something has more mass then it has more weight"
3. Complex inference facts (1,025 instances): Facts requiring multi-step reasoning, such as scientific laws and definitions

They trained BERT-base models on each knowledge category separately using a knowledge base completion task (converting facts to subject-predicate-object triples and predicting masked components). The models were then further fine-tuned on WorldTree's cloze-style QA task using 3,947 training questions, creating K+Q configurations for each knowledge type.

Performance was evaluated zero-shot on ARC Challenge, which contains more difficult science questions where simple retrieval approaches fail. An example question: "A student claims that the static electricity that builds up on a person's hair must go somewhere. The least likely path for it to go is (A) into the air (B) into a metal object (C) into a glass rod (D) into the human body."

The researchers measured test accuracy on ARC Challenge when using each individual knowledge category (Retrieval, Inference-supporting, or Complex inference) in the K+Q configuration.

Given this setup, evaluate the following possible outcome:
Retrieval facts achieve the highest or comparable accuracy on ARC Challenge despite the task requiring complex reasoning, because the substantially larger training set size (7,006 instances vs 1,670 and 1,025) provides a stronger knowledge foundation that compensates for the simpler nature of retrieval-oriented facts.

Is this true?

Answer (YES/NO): NO